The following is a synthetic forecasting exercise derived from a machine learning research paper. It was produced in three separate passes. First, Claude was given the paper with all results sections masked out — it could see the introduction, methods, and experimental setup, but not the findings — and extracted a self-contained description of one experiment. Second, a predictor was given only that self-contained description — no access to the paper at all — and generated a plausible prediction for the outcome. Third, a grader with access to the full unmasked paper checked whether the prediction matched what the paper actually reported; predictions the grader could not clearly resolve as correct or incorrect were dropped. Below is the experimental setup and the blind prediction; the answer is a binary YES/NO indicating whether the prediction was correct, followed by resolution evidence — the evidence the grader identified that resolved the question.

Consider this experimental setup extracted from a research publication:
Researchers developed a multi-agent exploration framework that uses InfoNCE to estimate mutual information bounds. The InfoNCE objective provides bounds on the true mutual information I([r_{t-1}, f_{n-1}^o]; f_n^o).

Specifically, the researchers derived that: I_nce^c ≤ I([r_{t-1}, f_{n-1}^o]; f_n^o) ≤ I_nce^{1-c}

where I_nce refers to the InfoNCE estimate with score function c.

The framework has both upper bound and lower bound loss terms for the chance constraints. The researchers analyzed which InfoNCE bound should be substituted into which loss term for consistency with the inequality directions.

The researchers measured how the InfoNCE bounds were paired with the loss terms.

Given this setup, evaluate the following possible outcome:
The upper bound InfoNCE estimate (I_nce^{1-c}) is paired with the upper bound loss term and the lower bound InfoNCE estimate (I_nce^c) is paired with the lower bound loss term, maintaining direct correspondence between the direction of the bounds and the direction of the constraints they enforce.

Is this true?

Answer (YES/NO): NO